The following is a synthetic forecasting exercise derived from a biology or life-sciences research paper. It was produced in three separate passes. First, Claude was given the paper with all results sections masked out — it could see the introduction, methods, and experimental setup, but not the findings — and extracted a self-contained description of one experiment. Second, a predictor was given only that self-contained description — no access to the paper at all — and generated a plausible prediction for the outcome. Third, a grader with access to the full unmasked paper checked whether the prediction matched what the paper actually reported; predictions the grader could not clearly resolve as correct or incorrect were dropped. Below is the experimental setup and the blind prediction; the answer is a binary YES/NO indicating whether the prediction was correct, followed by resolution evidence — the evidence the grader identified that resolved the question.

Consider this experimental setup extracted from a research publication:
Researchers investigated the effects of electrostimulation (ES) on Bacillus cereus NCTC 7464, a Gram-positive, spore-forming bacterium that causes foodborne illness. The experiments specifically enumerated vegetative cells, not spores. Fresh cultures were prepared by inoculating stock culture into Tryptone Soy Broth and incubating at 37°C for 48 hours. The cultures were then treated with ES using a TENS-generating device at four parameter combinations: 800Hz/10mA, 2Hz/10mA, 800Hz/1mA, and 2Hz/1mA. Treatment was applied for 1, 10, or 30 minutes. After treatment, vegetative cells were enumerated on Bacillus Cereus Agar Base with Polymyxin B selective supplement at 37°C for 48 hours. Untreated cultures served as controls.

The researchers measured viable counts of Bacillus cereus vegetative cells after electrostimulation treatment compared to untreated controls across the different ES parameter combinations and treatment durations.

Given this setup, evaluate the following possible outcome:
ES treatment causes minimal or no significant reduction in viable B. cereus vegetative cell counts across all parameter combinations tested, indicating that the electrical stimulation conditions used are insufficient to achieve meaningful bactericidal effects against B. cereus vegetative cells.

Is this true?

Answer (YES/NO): YES